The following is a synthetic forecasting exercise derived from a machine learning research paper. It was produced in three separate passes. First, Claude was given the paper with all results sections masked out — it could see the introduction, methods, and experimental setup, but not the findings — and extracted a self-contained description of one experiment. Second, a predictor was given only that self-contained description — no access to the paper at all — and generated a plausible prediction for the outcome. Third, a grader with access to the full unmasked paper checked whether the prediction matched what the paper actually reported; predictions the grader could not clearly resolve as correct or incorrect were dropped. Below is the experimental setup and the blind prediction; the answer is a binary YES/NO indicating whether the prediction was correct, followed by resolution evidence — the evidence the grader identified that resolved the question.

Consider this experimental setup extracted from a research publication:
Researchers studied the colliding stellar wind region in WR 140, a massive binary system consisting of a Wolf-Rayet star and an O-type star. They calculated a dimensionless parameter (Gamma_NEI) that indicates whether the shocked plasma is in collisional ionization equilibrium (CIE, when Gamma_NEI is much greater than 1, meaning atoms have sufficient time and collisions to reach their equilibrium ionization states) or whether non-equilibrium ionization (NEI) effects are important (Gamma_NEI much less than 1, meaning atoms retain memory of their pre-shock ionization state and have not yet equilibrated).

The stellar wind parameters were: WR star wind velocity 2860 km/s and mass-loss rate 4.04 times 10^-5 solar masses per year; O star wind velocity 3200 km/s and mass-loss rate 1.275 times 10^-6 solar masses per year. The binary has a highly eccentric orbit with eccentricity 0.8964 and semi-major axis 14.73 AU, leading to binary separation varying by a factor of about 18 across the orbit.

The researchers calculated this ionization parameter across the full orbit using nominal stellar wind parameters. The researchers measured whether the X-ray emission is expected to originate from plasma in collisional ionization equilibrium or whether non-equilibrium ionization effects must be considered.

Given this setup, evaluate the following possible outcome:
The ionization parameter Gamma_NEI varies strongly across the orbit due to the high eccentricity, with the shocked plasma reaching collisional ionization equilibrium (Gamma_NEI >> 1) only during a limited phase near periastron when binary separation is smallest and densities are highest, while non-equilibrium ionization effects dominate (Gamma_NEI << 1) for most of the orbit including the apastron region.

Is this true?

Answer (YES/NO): NO